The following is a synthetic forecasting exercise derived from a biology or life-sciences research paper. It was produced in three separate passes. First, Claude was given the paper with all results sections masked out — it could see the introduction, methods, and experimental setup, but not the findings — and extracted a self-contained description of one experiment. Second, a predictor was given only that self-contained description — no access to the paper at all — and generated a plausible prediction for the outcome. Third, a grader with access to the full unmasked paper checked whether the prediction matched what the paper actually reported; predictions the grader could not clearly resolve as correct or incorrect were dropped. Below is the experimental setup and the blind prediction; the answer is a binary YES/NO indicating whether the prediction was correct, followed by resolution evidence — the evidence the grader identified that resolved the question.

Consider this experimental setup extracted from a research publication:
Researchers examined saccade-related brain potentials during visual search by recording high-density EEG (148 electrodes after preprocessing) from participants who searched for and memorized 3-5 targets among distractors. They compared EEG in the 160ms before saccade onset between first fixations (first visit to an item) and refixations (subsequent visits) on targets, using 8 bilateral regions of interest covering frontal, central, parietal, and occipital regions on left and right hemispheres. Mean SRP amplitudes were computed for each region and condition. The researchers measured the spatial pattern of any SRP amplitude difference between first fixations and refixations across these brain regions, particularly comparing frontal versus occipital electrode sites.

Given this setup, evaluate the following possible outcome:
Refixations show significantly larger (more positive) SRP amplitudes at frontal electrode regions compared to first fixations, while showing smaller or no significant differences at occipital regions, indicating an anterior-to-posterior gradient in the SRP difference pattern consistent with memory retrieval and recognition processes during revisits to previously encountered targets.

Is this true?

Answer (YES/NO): NO